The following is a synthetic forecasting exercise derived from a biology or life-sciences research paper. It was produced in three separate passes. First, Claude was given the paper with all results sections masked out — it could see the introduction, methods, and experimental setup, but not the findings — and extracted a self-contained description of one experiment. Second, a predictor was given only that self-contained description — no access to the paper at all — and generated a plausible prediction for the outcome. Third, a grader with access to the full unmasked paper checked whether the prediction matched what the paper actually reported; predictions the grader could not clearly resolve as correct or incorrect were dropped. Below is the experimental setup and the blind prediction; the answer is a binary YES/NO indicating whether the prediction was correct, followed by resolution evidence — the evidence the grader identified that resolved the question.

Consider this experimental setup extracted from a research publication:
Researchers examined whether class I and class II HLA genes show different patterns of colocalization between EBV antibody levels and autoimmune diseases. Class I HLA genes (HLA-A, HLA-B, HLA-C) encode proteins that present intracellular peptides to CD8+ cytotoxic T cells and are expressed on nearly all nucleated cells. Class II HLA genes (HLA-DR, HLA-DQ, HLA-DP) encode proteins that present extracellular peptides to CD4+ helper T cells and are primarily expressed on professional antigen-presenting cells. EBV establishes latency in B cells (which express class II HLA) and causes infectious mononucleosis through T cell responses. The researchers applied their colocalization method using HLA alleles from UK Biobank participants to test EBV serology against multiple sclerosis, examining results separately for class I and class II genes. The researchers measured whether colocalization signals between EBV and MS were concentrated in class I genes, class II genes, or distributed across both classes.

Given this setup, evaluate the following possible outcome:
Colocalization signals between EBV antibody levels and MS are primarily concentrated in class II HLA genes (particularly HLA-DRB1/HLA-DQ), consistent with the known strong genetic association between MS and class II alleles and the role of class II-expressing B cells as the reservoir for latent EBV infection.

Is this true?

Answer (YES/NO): YES